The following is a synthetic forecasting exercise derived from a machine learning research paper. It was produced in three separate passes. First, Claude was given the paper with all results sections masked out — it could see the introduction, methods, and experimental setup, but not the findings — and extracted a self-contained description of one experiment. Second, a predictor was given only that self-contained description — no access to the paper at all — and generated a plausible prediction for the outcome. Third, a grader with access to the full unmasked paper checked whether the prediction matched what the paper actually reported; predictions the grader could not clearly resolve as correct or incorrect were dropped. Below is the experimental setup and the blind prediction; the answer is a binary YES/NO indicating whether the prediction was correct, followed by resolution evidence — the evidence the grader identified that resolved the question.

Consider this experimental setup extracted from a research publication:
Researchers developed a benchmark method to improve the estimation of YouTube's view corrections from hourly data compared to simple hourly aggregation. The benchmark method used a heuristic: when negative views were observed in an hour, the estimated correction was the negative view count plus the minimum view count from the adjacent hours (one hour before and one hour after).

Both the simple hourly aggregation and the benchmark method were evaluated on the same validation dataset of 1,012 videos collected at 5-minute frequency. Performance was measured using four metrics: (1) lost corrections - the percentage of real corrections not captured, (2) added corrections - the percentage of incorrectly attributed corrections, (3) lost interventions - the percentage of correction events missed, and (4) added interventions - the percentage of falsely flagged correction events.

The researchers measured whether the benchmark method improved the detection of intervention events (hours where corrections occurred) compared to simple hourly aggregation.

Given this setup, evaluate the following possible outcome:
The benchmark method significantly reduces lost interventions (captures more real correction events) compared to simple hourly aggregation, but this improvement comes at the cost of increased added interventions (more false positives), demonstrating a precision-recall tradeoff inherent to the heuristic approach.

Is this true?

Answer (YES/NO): NO